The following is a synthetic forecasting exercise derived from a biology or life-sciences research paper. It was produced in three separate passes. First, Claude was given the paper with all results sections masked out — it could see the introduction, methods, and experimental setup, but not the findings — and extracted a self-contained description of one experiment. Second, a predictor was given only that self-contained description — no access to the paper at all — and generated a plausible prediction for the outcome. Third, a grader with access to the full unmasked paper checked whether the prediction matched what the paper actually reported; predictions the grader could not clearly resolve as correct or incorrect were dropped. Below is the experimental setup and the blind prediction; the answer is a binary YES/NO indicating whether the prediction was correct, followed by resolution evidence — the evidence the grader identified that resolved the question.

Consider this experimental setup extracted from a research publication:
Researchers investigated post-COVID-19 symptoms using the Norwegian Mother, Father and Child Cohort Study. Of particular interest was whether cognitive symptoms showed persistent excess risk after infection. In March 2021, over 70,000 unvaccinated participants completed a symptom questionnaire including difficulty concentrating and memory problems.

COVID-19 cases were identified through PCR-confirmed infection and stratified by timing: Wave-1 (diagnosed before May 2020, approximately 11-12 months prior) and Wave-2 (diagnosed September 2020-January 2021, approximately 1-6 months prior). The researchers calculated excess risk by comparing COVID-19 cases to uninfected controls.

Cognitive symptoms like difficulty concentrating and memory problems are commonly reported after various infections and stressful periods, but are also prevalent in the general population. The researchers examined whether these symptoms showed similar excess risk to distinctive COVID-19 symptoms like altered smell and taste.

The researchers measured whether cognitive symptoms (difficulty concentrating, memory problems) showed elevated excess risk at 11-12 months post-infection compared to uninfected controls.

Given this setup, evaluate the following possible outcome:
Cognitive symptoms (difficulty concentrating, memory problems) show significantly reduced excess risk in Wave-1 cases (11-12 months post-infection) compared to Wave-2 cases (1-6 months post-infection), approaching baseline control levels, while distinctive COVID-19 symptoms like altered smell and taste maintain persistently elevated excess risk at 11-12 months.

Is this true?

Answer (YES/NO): NO